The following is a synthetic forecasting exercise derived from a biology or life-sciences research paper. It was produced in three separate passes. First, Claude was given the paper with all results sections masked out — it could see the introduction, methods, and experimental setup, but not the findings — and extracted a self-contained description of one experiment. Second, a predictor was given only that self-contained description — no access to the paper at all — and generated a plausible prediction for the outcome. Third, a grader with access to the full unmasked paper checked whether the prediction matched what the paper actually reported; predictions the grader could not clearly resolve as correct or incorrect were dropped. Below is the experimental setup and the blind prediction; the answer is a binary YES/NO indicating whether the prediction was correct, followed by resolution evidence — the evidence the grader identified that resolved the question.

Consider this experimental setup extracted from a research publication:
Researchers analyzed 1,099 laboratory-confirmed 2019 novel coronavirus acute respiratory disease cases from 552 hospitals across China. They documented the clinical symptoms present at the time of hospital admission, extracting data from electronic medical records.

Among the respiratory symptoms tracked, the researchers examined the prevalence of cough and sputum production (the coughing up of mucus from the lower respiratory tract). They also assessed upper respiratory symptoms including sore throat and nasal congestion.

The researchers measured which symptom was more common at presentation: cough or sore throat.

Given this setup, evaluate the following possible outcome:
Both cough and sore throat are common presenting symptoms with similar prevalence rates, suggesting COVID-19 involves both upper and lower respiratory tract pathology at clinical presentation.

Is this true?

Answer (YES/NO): NO